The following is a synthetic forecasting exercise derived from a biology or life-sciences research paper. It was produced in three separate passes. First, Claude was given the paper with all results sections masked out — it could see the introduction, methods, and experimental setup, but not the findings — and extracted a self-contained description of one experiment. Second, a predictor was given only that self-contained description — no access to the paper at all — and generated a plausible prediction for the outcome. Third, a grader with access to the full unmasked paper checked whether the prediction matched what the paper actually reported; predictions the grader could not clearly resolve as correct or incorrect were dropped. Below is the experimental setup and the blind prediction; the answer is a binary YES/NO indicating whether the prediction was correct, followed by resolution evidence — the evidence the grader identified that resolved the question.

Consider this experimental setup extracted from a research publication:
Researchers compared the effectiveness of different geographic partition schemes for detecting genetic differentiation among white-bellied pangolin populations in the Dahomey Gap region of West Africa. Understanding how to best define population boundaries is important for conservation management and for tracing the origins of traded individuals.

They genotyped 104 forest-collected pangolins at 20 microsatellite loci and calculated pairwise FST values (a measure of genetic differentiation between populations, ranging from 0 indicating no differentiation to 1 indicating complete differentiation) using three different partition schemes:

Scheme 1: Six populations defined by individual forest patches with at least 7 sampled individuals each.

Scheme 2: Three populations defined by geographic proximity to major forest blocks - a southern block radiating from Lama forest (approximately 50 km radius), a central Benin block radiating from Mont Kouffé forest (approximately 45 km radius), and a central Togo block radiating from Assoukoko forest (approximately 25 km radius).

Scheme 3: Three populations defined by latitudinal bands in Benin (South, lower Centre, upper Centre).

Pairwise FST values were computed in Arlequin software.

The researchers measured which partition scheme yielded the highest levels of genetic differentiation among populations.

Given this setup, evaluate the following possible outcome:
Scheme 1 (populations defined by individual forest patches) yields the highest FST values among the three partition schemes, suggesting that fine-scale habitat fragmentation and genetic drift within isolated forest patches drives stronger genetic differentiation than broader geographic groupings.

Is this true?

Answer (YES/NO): YES